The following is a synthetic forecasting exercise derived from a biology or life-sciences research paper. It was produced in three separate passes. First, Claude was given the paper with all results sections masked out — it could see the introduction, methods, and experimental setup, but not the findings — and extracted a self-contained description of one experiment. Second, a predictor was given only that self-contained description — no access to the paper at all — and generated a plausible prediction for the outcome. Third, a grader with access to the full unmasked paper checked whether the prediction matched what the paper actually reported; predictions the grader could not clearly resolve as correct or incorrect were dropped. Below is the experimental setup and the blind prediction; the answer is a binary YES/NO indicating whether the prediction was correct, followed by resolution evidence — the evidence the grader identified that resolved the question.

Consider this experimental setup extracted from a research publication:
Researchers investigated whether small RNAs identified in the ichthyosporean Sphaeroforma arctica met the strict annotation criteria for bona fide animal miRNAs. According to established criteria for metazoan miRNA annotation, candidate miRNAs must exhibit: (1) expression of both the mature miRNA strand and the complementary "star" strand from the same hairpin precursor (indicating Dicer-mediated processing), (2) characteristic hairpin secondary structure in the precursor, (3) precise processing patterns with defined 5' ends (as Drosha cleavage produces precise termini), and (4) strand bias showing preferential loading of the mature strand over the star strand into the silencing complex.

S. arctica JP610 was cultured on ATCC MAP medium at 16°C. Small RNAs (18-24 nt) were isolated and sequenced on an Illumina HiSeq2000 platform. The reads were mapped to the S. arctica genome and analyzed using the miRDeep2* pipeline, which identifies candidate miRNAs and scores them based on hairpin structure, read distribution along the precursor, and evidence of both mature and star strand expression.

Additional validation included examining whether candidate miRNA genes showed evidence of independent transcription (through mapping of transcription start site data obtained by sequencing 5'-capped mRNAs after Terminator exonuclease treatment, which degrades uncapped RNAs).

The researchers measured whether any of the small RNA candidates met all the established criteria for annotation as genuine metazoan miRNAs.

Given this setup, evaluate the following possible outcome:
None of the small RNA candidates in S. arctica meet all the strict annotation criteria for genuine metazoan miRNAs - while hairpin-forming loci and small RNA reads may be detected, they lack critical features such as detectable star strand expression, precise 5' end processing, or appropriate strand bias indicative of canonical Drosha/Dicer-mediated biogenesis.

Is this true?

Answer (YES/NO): NO